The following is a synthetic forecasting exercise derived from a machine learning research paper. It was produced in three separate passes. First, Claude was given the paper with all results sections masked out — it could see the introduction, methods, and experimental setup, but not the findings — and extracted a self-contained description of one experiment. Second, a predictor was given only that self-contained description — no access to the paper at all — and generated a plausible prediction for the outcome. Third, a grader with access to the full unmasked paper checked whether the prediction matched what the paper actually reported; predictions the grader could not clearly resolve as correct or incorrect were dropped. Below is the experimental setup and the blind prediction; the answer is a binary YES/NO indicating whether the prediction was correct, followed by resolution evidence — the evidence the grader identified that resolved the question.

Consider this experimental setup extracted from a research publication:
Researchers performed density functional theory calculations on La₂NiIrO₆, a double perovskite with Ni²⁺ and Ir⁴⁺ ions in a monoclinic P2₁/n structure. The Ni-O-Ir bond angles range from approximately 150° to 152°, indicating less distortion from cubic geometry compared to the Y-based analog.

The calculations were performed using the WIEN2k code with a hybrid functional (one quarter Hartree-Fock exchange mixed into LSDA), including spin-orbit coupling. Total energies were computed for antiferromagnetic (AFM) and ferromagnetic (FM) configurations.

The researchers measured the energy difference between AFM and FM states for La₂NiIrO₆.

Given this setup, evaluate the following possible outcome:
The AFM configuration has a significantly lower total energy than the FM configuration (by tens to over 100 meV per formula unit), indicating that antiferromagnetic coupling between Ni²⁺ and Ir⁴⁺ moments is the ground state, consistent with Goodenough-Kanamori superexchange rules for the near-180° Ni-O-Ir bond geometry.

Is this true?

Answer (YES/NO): YES